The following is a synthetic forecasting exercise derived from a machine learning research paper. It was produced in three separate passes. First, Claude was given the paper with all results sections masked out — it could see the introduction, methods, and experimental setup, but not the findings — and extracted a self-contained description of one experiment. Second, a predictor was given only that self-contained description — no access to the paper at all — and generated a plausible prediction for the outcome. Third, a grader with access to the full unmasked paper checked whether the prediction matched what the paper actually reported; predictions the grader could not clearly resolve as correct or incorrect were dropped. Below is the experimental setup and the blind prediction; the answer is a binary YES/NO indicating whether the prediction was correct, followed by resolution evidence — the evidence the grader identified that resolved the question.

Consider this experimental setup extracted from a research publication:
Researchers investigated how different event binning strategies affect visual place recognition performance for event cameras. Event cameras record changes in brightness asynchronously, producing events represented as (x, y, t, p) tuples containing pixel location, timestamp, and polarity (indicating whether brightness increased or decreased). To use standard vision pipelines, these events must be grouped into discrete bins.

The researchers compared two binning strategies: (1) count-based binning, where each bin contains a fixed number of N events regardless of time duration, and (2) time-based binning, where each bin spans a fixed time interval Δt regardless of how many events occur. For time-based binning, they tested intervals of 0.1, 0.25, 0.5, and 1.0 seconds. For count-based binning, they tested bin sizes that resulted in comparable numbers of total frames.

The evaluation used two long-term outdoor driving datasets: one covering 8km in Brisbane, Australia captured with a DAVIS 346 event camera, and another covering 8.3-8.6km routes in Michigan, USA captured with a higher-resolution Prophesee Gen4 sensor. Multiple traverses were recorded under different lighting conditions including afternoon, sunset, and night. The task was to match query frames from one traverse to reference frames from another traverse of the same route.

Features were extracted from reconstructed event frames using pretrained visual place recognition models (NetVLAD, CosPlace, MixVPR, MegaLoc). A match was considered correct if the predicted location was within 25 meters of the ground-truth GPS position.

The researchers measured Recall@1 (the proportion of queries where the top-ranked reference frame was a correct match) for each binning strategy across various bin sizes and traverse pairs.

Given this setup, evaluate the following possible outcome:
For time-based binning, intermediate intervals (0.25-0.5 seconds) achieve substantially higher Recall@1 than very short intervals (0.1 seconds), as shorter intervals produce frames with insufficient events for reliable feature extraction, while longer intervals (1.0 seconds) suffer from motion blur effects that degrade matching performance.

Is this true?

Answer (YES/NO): NO